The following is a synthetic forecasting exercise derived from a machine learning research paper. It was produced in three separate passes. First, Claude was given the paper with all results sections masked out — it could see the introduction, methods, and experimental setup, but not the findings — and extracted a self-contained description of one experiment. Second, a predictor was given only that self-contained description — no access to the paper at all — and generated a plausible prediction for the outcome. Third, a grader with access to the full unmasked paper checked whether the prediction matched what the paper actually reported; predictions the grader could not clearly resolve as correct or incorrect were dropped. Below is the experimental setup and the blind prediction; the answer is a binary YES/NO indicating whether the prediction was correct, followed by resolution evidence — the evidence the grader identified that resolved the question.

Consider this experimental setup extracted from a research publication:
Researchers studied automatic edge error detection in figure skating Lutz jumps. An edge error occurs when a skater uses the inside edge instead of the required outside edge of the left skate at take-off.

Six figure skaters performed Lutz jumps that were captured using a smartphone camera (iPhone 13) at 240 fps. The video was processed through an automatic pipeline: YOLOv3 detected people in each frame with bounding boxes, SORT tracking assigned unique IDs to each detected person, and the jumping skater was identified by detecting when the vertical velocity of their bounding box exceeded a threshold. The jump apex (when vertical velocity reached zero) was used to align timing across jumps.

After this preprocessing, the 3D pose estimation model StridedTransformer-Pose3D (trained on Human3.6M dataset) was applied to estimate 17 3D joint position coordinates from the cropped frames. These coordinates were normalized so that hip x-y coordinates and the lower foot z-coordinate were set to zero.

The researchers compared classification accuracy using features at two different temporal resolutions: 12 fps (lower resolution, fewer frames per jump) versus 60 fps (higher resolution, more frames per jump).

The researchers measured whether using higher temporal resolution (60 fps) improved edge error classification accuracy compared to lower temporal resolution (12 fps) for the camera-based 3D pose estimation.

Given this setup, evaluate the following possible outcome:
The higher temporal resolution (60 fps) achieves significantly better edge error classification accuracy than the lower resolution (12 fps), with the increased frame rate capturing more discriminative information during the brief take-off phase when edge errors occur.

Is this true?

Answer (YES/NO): NO